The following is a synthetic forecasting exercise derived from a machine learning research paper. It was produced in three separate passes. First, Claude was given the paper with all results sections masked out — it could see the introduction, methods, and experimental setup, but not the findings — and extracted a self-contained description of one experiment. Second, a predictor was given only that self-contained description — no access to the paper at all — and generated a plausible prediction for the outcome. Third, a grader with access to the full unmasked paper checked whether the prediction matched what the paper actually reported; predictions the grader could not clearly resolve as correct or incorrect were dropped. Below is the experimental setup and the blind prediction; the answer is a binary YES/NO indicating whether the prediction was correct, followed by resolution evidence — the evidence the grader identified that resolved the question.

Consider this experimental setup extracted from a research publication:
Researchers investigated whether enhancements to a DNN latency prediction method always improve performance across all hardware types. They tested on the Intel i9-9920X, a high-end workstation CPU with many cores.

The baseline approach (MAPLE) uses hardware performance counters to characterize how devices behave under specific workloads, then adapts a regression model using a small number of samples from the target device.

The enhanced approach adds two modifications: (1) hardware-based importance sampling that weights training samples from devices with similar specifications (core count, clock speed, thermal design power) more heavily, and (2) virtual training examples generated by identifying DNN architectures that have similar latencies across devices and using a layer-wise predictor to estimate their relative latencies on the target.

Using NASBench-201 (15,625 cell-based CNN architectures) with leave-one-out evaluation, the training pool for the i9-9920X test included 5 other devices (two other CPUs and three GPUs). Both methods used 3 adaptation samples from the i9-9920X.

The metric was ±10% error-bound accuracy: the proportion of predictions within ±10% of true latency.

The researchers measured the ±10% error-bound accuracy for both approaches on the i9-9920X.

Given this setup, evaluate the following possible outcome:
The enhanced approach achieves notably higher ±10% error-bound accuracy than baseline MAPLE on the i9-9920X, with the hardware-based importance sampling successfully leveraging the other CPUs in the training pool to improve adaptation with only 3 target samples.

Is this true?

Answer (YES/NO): NO